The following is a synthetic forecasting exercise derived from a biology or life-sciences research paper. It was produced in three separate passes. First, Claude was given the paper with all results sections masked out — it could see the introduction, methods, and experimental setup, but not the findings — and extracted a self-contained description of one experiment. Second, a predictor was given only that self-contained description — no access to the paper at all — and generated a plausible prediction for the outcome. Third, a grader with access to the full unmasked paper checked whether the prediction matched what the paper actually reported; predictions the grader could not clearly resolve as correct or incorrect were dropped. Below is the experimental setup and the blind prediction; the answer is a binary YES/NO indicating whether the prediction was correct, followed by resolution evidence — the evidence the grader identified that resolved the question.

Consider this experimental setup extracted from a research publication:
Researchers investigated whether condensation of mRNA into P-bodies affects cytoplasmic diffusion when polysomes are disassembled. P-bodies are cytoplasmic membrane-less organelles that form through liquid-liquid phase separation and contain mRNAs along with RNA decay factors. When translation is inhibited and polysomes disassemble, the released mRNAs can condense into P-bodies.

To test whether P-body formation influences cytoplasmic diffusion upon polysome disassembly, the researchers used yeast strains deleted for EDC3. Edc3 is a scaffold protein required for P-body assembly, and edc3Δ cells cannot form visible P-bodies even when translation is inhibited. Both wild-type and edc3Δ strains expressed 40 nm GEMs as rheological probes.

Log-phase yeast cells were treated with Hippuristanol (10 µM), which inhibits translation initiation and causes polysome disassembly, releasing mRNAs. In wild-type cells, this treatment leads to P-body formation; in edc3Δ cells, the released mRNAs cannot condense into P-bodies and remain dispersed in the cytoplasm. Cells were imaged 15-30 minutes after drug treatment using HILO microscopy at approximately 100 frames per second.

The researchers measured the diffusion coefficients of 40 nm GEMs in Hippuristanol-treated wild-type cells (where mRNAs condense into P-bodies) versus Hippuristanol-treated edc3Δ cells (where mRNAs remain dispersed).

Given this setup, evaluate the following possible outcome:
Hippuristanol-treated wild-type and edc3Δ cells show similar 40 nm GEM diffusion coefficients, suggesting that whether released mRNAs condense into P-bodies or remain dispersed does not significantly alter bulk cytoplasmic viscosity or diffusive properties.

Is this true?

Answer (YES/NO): YES